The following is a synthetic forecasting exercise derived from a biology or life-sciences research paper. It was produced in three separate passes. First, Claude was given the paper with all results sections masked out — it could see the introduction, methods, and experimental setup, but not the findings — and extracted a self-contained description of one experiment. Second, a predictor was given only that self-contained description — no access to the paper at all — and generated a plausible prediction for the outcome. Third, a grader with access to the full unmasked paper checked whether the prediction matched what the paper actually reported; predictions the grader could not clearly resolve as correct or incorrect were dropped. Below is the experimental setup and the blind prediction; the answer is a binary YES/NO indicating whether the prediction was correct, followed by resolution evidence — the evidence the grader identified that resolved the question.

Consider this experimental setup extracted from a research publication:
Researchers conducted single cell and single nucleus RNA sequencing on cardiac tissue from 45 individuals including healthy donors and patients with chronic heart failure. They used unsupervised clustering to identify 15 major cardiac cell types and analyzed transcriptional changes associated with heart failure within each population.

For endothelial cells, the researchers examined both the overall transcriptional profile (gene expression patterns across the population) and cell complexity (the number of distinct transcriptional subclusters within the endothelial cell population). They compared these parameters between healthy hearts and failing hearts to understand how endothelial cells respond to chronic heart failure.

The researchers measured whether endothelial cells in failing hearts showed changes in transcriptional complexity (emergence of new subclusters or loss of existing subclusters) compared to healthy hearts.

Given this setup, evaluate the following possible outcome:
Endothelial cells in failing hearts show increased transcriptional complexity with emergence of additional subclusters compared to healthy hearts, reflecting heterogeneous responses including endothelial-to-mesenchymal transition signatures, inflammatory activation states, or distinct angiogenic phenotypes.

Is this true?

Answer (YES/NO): NO